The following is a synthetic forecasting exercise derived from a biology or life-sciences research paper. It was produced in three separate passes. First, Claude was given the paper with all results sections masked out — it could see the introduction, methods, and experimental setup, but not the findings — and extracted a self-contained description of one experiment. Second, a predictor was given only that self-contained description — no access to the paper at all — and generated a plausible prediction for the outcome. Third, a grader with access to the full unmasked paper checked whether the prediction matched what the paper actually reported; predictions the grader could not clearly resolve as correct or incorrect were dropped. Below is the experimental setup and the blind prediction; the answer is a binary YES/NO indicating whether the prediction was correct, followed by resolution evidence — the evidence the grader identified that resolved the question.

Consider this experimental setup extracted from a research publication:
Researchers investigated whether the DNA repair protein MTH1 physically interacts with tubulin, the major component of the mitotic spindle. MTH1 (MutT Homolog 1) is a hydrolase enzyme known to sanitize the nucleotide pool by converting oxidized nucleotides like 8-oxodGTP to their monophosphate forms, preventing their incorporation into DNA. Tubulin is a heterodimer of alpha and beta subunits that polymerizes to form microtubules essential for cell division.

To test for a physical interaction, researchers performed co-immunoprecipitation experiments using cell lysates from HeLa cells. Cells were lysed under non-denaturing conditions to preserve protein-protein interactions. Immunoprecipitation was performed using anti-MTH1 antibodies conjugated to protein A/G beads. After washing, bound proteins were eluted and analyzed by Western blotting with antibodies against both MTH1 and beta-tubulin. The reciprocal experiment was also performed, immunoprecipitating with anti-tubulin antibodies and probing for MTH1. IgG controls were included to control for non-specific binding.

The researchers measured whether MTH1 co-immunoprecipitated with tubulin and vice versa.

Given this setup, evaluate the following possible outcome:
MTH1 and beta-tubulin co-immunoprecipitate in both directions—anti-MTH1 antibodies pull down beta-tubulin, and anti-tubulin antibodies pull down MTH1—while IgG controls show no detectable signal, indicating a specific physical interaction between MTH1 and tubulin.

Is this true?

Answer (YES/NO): NO